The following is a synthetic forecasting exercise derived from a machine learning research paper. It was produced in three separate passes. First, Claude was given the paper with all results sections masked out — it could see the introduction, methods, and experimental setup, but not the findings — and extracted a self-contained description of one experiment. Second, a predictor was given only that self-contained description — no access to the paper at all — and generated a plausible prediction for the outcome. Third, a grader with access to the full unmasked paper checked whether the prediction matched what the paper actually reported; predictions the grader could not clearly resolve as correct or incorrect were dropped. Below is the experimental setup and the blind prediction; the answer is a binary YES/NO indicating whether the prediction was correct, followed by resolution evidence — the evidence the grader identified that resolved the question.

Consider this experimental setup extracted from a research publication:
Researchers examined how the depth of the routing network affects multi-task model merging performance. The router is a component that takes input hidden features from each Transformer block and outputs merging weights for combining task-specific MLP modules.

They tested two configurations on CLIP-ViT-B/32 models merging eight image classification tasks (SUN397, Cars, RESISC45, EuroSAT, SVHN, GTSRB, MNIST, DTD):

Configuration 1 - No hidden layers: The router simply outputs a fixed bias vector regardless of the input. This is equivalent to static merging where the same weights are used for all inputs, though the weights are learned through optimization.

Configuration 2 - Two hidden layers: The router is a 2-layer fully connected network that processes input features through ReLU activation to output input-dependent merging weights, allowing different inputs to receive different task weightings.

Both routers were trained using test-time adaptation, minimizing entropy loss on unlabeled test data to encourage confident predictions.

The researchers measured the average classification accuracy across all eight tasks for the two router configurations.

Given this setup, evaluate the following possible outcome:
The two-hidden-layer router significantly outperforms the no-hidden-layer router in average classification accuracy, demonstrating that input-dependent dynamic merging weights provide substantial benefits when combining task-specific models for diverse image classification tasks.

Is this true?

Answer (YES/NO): YES